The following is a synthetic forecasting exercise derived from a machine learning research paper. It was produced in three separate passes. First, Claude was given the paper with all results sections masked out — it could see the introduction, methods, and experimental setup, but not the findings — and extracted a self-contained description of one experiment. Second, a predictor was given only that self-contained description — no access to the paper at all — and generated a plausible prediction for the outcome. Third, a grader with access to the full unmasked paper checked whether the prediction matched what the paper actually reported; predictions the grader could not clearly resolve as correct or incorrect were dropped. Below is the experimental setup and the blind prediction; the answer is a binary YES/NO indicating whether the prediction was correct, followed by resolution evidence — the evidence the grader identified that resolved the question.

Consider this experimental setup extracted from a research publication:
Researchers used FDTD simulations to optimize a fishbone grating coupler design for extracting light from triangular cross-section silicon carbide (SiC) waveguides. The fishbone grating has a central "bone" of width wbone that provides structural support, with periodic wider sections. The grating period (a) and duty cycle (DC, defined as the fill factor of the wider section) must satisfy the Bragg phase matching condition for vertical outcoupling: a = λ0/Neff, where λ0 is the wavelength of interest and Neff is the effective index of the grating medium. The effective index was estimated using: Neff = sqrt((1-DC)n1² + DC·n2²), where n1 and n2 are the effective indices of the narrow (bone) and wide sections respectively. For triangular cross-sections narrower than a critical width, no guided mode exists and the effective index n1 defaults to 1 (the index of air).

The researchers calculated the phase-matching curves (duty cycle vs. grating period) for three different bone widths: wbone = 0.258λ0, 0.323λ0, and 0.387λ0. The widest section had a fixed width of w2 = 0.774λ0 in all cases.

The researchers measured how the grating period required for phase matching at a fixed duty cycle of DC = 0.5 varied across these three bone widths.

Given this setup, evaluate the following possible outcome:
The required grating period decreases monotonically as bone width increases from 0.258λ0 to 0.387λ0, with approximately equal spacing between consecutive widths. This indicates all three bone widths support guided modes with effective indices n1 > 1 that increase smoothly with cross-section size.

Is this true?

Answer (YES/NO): NO